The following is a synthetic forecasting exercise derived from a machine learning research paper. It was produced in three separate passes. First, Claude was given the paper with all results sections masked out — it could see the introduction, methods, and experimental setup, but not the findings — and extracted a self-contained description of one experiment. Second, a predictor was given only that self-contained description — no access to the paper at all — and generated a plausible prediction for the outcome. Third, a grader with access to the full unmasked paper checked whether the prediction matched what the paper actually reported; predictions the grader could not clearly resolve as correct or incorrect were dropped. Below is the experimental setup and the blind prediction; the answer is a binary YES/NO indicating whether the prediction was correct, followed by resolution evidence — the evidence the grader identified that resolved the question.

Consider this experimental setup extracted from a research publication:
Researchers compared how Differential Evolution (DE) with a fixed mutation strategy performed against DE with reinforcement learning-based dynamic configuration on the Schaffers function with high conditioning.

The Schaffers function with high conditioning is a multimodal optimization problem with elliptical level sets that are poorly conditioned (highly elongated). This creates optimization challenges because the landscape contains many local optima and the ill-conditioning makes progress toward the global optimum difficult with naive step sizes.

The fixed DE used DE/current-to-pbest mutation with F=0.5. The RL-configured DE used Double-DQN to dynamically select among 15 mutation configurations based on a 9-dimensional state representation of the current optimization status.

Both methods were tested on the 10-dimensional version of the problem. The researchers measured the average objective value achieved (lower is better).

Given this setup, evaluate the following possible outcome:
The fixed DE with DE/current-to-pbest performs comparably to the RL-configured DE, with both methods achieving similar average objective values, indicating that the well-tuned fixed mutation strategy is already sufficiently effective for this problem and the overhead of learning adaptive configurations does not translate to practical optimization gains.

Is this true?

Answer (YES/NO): NO